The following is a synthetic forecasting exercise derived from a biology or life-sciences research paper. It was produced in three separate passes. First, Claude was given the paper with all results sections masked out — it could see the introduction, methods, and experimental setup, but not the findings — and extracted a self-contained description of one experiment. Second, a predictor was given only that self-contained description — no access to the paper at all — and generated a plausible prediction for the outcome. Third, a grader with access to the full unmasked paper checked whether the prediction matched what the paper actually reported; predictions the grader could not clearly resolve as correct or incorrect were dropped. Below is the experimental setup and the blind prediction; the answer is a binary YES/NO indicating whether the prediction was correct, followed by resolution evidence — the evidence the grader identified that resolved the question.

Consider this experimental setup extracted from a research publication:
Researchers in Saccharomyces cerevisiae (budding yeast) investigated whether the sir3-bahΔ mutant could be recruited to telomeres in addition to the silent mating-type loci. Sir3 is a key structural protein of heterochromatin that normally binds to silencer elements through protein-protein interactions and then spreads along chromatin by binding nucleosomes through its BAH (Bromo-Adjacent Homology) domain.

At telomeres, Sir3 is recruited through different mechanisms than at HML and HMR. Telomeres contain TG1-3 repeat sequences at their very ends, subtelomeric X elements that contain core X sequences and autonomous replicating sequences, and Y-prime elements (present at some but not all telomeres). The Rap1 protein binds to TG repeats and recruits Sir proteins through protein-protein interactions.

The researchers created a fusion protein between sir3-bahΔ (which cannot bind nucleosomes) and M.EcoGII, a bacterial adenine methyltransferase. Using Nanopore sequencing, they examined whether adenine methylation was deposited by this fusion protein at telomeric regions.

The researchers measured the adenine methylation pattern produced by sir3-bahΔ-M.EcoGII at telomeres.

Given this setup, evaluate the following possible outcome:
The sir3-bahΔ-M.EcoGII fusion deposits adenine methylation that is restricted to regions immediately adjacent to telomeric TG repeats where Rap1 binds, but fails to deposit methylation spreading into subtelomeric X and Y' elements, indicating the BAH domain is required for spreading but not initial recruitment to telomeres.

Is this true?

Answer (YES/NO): NO